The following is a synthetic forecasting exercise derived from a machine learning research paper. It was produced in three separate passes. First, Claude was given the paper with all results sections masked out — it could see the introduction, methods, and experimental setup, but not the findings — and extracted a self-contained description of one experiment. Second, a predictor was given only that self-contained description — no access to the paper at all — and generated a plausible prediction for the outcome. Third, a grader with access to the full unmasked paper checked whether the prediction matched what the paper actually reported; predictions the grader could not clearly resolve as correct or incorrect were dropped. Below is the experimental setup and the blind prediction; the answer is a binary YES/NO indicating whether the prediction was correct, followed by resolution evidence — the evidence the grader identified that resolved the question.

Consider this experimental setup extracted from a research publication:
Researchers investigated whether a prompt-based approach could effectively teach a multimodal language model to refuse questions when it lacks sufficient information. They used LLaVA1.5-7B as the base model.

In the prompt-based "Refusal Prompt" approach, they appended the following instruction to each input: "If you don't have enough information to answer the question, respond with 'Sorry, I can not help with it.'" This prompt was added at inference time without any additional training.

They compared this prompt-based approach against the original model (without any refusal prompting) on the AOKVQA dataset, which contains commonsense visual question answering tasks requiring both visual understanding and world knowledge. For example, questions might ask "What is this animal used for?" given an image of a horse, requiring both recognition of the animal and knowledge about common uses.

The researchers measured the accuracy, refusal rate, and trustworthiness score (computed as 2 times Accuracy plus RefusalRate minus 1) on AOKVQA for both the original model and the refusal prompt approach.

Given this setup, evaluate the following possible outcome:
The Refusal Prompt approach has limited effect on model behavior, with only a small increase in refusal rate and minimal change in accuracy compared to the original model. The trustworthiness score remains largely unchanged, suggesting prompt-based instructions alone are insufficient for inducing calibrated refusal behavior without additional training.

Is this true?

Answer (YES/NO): NO